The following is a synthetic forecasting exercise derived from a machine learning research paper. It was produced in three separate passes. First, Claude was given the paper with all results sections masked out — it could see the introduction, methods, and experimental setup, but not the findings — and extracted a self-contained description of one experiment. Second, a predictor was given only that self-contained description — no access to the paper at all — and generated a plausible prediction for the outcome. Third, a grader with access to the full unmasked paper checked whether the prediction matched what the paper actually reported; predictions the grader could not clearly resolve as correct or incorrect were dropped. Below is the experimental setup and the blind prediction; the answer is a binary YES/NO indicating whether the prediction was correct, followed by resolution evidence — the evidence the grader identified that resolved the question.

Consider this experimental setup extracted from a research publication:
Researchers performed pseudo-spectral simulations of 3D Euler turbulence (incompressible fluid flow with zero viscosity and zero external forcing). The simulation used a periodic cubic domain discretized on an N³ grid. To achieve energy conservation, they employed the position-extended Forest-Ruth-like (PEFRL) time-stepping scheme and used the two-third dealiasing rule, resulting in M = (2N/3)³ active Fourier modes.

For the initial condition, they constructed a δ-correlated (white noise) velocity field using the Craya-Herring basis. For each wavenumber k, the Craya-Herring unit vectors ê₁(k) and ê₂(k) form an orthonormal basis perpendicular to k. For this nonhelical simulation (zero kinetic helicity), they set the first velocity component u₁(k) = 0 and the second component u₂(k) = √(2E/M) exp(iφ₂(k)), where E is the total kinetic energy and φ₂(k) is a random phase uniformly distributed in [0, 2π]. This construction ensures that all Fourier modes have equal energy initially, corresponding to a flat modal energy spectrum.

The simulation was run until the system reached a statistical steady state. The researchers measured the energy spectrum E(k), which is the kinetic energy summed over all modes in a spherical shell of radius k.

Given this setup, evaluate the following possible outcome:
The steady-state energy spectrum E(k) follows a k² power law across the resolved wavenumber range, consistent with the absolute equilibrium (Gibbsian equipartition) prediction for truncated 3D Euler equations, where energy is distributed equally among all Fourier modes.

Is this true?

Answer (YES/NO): YES